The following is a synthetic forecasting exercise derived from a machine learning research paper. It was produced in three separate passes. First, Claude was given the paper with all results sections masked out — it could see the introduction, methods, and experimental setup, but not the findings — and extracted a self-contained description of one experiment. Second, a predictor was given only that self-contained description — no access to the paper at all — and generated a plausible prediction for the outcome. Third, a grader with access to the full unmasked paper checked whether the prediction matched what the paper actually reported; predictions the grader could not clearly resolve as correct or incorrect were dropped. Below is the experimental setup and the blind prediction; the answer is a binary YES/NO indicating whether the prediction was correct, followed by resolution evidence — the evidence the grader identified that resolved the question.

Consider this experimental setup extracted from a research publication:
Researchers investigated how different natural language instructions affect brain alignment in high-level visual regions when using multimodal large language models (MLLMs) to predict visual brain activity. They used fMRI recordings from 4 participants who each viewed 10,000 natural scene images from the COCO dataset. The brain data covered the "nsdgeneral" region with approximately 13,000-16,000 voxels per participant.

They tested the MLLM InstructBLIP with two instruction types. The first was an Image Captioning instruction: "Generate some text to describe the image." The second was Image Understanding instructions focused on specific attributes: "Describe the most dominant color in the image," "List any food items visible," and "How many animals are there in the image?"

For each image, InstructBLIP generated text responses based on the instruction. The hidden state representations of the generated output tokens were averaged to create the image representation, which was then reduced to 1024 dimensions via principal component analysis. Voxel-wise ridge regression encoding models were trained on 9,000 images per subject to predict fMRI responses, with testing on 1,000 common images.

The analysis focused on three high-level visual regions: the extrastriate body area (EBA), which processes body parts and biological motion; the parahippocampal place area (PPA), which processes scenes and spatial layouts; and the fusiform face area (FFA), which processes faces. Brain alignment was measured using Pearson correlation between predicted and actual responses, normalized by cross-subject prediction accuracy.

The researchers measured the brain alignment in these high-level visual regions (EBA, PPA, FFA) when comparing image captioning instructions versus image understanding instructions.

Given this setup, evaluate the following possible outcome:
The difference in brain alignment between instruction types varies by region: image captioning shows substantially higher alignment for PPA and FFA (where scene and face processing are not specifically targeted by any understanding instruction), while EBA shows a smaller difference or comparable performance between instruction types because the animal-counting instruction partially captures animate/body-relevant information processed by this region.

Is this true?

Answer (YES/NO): NO